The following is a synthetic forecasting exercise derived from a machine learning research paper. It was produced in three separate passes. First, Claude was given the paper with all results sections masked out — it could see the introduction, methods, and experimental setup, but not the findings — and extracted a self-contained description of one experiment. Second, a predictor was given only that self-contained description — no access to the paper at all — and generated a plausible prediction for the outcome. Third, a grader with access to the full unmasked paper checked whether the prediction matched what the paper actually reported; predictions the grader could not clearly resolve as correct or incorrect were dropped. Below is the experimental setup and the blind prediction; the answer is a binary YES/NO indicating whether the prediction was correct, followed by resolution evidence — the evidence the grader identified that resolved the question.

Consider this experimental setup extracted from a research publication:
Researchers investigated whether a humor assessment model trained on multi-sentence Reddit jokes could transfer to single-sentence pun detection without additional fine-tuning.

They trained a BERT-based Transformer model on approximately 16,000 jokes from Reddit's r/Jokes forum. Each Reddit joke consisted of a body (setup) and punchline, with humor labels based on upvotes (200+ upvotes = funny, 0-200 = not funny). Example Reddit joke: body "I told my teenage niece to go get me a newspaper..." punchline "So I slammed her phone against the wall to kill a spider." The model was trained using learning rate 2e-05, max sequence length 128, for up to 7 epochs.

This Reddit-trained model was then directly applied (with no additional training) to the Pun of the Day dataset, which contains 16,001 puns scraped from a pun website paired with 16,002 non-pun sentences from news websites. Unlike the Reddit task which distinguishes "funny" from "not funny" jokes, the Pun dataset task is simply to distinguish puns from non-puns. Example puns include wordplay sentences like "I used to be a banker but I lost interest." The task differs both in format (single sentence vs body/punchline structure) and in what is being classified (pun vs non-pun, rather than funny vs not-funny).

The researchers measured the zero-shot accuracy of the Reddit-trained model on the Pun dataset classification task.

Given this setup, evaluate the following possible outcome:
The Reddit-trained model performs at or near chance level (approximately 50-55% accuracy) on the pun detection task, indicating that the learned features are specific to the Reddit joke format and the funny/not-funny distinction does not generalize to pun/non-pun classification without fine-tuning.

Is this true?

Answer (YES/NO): NO